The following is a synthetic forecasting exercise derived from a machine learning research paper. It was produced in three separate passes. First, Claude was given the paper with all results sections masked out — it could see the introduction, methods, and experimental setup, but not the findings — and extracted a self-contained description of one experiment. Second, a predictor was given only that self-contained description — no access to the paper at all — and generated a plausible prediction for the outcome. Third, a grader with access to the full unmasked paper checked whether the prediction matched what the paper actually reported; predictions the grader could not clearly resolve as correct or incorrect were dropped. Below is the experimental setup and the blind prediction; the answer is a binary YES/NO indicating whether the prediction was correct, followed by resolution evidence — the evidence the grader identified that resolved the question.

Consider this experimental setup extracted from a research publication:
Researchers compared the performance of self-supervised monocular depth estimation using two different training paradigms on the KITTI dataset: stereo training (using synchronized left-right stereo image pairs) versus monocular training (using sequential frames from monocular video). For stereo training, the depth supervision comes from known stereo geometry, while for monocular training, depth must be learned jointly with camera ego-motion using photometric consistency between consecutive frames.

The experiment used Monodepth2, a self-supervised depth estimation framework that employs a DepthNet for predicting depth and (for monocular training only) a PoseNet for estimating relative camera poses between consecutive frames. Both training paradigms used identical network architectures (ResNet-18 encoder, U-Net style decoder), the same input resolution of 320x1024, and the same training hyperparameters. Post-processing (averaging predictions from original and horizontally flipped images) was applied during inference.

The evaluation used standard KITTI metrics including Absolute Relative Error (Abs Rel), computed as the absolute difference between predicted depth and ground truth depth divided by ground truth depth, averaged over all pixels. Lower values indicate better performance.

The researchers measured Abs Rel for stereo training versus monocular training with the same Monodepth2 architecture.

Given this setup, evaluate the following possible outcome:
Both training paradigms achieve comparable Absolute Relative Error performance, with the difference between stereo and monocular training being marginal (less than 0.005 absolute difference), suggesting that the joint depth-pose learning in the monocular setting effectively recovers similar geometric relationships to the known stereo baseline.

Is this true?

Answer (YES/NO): NO